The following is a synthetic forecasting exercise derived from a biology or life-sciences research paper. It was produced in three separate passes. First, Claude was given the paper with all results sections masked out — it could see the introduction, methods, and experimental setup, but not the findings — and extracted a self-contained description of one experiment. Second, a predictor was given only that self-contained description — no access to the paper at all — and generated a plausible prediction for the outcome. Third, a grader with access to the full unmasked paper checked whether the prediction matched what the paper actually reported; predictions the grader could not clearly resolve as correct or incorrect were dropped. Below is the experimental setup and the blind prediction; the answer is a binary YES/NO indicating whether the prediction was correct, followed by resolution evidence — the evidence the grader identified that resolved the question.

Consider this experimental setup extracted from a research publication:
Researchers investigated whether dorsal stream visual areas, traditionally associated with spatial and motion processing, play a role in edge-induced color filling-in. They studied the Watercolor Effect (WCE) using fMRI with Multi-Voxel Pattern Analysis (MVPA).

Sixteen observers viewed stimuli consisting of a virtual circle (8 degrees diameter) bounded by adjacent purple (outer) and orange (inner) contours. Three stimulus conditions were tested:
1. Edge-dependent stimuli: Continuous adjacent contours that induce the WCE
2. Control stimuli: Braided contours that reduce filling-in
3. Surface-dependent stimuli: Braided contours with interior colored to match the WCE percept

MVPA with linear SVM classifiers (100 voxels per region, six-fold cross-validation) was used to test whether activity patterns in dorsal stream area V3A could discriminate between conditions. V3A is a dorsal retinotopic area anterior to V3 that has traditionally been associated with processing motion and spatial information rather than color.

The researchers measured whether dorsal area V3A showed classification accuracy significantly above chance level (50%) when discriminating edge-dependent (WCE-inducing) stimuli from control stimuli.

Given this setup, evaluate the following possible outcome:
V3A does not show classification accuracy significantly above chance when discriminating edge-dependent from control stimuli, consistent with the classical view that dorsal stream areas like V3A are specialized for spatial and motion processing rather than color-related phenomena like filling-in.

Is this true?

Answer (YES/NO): NO